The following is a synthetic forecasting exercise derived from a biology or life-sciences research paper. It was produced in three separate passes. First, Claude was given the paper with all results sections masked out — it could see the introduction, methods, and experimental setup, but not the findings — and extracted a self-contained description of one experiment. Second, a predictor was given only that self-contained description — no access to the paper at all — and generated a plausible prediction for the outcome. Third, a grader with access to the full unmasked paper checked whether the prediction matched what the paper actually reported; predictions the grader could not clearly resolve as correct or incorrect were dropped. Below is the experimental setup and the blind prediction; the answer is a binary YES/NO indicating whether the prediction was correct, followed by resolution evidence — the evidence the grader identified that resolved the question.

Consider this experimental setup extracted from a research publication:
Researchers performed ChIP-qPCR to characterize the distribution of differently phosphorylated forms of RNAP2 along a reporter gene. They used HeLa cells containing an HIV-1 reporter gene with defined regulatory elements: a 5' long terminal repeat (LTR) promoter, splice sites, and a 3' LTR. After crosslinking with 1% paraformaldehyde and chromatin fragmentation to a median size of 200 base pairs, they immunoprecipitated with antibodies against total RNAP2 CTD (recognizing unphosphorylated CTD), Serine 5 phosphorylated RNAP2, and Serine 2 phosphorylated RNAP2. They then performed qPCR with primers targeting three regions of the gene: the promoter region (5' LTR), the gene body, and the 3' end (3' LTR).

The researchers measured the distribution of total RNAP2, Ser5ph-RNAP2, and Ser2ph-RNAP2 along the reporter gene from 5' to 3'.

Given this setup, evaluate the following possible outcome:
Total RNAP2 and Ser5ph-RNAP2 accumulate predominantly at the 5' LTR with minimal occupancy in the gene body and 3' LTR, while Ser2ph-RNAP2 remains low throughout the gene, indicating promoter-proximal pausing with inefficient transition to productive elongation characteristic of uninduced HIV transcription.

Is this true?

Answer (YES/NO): NO